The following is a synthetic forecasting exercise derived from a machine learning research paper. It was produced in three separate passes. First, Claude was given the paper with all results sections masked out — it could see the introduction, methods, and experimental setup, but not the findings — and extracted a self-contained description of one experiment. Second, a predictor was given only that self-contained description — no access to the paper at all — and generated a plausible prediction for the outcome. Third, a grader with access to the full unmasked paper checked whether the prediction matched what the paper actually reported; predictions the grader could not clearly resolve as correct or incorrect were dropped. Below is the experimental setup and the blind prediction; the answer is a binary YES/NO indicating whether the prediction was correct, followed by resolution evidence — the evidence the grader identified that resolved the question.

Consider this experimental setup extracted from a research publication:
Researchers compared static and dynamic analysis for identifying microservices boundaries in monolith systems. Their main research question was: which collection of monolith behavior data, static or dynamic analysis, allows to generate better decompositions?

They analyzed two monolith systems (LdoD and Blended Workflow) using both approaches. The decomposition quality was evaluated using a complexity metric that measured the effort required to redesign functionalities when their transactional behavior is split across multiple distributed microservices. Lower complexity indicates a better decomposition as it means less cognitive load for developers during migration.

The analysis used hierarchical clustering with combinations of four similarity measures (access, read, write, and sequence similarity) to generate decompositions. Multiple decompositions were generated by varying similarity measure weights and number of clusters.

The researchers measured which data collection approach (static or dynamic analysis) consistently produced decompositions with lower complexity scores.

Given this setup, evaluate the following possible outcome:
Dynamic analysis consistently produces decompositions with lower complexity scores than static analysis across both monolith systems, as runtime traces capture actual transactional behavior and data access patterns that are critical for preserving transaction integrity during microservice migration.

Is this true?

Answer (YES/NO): NO